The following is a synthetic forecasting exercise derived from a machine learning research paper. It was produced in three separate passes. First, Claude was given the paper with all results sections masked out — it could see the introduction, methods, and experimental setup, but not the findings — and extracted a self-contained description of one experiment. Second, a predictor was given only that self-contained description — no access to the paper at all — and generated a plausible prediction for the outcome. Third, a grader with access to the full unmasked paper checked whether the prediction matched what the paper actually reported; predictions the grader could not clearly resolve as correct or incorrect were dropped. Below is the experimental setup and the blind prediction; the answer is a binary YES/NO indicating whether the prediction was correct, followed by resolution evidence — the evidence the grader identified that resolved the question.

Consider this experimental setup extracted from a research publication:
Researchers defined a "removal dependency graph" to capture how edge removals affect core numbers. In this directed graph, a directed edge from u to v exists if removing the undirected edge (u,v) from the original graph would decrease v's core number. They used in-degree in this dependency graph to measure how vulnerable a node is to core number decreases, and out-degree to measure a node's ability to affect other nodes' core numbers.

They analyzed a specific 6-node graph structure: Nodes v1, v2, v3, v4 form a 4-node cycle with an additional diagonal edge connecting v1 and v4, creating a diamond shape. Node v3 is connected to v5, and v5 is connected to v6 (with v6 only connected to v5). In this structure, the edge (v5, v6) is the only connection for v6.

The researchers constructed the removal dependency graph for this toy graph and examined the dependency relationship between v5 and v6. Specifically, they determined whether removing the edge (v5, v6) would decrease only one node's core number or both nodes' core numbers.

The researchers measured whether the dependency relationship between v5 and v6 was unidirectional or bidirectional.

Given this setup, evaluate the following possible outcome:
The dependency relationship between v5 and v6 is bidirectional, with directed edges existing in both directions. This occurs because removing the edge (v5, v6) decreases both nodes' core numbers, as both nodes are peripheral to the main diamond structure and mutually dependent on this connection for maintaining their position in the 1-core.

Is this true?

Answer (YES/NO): YES